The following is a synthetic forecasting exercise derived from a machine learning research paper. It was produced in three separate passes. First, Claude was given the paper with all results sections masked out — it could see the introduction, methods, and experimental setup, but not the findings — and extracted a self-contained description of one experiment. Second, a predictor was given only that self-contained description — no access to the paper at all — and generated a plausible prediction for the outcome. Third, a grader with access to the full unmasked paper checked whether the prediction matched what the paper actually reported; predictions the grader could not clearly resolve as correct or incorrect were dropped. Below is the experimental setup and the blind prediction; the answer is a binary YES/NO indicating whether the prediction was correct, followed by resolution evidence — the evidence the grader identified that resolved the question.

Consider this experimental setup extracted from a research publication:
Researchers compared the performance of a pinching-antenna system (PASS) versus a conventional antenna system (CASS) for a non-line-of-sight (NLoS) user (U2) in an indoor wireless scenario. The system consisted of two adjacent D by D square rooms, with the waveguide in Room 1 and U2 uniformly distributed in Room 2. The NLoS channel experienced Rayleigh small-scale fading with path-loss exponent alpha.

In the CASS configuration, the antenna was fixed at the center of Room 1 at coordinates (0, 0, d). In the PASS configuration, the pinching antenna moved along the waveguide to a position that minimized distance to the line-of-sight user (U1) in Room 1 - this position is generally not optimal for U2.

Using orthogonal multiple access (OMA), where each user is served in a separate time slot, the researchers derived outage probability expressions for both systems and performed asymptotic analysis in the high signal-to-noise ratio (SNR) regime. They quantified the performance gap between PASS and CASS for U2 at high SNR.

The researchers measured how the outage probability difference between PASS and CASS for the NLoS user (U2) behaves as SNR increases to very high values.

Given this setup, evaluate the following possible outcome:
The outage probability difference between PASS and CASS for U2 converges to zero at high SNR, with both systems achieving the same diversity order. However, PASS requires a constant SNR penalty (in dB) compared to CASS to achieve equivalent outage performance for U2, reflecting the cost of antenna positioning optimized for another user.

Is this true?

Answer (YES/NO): NO